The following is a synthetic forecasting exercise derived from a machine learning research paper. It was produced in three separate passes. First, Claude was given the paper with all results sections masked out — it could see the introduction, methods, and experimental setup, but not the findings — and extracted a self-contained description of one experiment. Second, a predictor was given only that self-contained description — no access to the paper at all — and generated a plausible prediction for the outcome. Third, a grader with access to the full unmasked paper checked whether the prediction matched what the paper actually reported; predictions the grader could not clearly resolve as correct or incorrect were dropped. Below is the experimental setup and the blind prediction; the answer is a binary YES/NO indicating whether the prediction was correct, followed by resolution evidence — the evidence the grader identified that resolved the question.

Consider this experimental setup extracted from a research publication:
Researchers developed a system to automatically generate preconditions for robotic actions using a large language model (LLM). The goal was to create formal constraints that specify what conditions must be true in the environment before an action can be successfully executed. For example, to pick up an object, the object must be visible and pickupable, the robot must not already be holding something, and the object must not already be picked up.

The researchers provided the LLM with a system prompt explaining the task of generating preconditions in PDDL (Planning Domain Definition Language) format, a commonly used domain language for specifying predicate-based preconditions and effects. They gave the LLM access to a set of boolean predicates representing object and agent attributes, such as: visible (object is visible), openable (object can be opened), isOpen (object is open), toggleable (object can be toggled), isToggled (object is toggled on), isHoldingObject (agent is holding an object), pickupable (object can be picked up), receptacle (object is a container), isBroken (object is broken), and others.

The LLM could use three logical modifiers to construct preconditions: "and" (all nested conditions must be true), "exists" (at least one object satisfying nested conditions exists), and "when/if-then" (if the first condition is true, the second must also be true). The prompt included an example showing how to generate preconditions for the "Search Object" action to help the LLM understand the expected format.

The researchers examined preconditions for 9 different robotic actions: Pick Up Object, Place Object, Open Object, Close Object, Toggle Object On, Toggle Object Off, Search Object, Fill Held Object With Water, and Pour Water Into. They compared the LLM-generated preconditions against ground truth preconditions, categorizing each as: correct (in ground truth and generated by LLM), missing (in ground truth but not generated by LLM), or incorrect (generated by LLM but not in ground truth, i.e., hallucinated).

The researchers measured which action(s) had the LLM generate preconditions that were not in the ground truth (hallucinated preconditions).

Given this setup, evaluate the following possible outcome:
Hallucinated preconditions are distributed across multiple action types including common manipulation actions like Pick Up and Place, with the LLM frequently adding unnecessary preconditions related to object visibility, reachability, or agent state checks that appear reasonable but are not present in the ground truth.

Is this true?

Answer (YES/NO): NO